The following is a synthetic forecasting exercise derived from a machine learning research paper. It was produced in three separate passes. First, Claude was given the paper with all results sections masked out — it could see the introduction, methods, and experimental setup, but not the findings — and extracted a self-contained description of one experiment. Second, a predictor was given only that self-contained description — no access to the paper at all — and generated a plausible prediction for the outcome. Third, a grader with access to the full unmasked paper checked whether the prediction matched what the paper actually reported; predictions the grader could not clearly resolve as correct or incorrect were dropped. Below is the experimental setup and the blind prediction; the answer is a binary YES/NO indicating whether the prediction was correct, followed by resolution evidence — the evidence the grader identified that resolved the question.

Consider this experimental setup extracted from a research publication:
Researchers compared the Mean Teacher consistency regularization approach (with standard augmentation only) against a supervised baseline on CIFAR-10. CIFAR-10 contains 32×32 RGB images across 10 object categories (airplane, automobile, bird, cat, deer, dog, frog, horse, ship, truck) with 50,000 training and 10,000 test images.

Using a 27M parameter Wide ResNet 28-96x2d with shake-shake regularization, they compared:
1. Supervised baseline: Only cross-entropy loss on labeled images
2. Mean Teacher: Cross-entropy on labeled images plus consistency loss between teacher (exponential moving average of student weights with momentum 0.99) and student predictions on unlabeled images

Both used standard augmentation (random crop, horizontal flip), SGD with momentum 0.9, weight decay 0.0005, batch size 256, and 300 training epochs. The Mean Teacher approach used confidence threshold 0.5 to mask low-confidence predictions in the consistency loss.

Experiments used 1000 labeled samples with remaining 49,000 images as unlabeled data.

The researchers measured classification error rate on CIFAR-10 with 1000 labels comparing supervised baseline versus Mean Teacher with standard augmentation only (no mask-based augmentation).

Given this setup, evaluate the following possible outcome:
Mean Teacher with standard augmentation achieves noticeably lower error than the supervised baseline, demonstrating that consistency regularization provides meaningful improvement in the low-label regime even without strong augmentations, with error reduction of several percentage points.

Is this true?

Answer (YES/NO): YES